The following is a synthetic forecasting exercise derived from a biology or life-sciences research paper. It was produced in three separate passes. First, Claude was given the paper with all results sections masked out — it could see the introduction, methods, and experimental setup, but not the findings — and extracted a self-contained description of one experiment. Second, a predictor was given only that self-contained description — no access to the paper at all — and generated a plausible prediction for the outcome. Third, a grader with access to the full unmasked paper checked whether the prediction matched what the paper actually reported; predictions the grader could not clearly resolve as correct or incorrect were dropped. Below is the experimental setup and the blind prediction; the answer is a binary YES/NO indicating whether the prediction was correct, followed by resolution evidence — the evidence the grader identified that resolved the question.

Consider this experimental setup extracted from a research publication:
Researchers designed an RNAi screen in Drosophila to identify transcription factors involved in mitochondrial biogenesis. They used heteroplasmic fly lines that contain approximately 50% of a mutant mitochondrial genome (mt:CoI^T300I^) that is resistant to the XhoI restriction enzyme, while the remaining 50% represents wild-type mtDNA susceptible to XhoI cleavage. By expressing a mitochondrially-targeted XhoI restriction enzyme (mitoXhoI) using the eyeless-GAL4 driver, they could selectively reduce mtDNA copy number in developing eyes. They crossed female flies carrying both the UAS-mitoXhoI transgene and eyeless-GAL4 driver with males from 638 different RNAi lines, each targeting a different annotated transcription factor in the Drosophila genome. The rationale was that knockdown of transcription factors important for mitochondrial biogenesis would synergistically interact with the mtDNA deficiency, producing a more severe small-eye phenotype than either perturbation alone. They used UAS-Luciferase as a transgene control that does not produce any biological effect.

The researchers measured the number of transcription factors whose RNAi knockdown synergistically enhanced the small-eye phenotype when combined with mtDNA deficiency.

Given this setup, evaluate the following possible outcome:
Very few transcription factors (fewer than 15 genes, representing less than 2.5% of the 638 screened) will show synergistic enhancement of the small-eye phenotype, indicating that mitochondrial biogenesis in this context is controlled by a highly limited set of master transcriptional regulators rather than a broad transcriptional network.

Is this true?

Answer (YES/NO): NO